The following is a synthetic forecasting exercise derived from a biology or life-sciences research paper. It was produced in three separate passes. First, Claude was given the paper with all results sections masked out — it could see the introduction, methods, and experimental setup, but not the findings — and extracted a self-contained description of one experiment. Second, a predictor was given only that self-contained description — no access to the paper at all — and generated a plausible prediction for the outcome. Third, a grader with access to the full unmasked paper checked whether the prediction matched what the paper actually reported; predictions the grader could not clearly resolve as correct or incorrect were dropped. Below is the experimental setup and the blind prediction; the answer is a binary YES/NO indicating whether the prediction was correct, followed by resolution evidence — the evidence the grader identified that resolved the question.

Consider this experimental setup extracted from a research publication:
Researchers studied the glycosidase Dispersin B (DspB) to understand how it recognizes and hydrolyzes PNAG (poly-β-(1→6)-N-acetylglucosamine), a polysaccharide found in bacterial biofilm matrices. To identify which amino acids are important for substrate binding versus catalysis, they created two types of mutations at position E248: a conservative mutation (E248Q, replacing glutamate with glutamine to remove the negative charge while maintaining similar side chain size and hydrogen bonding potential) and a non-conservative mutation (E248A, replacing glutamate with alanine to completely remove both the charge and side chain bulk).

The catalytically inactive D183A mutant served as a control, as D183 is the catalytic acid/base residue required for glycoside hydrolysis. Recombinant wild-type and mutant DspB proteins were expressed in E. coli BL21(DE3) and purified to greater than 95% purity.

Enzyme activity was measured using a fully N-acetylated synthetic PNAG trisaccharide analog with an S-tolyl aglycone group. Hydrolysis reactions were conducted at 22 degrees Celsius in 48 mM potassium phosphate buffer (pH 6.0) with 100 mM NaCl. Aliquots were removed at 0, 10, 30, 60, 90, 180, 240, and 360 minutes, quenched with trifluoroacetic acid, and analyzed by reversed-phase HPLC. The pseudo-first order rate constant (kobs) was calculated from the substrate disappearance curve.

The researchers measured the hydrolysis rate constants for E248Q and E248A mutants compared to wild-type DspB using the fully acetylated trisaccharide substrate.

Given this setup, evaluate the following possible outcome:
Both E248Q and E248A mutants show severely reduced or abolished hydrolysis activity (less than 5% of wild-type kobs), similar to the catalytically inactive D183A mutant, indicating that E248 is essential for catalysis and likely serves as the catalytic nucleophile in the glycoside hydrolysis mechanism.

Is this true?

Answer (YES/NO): NO